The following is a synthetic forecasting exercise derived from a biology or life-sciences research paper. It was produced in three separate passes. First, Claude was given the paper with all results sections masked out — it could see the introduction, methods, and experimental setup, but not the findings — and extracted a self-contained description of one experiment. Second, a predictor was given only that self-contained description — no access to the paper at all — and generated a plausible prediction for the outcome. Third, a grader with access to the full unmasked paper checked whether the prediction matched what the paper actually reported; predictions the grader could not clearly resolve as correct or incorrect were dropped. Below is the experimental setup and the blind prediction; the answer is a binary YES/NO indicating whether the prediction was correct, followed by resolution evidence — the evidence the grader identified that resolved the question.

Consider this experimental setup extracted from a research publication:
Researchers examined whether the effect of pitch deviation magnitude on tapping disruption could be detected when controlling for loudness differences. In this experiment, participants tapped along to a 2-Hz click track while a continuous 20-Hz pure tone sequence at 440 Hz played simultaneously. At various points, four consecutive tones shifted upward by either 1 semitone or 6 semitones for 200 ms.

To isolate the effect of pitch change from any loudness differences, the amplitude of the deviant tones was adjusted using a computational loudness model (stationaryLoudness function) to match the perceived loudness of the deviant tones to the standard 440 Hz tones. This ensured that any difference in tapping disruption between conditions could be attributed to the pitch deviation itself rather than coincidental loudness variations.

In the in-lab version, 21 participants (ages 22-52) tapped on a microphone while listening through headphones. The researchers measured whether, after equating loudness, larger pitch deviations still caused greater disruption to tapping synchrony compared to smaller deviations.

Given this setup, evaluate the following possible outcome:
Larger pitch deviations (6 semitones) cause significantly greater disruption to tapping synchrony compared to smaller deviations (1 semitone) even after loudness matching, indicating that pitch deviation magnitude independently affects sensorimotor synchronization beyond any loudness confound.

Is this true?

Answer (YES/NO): YES